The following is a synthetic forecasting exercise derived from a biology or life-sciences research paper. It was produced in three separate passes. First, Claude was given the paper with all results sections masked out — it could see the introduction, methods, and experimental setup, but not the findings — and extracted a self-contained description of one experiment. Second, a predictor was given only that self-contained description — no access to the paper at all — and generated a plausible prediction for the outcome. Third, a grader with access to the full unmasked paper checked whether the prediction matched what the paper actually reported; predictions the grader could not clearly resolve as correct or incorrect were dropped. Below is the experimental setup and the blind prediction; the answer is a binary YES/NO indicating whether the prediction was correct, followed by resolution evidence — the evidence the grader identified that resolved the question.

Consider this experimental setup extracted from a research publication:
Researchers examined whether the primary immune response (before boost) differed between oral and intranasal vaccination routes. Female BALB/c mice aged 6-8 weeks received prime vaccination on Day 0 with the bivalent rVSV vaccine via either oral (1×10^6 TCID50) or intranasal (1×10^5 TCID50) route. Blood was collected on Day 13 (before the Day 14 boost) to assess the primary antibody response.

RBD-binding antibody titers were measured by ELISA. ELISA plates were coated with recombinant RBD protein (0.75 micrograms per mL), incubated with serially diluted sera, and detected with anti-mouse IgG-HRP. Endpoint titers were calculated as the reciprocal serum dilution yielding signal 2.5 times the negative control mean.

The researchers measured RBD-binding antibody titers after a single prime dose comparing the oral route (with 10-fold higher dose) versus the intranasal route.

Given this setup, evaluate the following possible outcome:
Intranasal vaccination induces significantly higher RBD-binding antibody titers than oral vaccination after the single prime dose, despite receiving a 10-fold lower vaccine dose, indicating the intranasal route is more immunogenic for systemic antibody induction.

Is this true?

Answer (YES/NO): NO